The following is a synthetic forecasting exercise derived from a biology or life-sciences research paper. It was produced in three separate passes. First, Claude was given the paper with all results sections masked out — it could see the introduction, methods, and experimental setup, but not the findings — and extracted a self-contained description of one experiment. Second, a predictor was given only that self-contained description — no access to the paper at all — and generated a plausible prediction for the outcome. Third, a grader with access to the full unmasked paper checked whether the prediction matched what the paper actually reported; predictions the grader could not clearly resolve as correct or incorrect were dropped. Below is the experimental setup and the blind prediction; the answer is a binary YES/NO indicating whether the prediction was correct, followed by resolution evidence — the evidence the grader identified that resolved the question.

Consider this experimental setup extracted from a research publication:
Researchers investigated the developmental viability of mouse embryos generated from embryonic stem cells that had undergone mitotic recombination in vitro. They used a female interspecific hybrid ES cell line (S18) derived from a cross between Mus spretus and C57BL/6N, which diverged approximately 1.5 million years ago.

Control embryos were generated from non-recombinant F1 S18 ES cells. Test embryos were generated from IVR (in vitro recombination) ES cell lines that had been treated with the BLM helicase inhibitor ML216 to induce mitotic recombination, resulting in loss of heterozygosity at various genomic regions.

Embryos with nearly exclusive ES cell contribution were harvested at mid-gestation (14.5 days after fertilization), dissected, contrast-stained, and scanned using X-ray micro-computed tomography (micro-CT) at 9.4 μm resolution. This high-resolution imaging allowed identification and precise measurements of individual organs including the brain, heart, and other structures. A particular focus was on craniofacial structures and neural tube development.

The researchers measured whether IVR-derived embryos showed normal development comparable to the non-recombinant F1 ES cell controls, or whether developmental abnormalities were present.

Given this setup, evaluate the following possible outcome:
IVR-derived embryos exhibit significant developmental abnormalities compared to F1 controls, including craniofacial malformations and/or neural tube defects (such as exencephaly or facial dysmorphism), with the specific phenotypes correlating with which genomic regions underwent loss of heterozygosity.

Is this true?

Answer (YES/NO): NO